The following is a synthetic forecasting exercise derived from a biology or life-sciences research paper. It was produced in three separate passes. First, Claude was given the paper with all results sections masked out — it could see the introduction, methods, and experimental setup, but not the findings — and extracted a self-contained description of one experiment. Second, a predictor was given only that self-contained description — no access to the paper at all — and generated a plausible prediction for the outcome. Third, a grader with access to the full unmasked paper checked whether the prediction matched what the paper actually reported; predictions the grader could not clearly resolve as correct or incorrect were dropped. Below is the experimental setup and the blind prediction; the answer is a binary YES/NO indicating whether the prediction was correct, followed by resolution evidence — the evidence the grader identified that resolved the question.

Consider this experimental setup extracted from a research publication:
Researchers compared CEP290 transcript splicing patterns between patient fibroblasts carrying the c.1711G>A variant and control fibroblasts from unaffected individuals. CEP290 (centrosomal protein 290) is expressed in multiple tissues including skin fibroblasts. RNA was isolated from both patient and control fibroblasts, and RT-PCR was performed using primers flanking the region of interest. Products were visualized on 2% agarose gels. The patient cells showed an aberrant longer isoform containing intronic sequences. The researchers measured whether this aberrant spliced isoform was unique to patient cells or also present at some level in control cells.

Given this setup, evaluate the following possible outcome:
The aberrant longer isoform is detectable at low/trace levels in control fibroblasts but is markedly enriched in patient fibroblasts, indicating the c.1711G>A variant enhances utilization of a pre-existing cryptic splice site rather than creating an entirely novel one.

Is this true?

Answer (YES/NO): NO